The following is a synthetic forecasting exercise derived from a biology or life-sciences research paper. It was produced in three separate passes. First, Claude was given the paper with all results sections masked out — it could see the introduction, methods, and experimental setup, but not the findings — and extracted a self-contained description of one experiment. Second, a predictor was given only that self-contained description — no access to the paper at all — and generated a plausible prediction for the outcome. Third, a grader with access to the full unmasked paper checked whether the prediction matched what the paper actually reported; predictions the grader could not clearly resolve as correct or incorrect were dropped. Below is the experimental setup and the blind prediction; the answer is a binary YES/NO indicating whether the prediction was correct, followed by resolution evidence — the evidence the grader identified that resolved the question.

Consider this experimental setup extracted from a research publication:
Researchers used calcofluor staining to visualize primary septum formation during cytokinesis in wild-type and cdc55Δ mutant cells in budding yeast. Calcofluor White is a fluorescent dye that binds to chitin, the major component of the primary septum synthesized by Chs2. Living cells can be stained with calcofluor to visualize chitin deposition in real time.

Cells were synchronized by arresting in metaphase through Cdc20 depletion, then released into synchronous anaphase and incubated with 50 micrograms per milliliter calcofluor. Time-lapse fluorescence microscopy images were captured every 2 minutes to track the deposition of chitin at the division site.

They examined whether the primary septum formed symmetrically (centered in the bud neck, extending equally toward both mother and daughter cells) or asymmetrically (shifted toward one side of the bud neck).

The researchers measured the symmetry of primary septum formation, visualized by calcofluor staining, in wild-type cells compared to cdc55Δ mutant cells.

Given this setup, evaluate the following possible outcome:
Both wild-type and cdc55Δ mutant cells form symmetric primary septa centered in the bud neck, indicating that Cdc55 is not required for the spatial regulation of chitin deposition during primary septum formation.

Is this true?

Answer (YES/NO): NO